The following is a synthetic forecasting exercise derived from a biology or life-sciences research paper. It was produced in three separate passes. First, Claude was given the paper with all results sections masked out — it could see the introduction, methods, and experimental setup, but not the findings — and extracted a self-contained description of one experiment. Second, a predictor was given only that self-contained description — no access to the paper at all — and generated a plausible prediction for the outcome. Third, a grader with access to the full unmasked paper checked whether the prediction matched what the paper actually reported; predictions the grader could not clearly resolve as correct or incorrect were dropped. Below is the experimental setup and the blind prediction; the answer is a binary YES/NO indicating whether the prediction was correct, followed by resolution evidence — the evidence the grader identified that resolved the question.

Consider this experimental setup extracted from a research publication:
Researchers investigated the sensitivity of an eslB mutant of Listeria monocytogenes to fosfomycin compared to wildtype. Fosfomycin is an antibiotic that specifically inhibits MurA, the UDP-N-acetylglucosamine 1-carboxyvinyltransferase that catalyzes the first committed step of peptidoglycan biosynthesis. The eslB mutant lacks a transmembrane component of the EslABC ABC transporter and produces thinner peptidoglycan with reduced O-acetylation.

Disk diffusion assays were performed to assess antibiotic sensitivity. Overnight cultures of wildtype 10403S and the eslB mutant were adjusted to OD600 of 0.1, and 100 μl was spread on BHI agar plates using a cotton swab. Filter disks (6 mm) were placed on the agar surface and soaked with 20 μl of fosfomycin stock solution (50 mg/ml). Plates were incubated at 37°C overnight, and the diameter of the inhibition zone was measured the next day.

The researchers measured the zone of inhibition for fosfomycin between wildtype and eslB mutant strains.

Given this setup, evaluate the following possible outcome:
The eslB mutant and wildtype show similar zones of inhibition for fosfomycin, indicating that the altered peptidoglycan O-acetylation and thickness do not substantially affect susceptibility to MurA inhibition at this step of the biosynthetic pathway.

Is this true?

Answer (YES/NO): NO